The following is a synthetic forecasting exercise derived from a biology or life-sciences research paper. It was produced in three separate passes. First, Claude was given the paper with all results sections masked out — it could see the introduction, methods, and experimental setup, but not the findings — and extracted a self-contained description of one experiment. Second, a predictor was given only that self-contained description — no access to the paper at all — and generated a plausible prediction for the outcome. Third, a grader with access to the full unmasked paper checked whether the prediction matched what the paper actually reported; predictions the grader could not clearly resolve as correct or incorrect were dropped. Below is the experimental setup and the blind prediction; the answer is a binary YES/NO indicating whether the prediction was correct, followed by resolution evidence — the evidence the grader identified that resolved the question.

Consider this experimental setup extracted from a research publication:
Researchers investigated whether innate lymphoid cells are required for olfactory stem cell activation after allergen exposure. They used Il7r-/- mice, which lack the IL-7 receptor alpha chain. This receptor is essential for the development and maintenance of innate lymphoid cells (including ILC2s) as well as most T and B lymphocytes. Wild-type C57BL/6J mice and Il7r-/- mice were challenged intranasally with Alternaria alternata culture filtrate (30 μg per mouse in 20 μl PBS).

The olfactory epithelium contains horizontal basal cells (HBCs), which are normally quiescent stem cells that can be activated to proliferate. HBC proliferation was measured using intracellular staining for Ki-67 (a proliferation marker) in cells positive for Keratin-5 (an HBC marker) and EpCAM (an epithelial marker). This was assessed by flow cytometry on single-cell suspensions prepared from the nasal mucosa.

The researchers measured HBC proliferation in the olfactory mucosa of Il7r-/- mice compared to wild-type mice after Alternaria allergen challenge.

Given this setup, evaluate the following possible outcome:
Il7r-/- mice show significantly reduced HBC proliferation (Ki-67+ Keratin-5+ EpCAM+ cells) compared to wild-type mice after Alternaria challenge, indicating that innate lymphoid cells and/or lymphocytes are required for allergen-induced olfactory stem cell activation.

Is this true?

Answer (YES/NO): NO